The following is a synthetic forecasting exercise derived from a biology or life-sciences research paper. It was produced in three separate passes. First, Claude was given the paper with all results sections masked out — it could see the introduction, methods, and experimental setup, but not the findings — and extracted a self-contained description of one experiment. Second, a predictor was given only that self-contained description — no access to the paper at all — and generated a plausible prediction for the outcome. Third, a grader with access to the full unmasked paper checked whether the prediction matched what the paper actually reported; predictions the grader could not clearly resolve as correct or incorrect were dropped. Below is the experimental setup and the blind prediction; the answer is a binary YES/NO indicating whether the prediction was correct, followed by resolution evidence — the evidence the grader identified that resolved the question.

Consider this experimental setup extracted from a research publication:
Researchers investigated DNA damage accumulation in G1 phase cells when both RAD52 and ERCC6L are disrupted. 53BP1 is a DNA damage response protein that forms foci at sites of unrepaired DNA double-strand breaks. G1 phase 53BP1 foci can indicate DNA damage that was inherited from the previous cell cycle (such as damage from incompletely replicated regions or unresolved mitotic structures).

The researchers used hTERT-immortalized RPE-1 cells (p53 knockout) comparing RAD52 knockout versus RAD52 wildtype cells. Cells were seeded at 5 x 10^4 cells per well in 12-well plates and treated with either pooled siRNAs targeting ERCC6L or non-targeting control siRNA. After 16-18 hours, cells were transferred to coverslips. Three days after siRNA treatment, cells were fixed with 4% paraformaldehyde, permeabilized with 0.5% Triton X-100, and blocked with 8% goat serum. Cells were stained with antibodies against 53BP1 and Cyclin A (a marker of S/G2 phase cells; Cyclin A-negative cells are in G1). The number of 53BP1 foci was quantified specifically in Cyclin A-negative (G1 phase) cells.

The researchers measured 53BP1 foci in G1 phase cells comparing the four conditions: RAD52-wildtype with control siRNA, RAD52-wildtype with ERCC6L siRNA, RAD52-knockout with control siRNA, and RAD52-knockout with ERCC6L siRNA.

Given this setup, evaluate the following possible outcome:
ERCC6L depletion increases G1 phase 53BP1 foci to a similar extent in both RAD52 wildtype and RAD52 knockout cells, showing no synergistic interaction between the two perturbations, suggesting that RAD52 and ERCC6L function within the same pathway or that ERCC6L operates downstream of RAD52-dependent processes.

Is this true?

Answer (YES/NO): NO